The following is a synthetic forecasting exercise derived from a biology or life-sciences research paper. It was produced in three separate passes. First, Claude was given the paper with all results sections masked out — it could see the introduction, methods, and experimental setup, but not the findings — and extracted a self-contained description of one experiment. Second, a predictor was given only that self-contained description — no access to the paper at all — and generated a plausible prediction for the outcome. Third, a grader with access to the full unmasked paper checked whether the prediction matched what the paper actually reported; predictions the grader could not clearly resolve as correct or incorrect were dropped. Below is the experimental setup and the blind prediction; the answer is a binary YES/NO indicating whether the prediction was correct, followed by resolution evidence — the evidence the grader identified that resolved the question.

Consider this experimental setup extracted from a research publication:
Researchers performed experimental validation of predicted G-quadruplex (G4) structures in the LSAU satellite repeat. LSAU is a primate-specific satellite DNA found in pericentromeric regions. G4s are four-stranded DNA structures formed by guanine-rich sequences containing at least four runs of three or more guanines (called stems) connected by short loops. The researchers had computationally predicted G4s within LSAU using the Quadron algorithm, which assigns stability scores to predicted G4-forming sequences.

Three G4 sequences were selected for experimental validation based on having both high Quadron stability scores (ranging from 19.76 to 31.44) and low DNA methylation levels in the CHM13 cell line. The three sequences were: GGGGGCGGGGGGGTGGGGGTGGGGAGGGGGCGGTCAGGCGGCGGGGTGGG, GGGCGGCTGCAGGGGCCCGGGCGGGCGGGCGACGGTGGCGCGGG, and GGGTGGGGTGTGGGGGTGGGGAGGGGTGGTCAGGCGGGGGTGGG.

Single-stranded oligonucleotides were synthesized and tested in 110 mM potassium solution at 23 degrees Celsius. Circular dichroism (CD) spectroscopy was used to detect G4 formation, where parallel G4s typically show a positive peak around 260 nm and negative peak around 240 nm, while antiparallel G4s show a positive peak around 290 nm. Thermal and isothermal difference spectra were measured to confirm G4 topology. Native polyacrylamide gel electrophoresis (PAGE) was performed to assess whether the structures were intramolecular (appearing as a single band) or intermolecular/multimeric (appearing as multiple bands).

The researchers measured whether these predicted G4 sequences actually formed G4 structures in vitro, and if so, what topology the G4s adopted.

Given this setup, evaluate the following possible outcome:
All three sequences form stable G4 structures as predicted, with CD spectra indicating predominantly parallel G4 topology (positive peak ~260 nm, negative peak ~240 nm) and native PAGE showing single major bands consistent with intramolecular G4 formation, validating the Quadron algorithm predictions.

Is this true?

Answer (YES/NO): NO